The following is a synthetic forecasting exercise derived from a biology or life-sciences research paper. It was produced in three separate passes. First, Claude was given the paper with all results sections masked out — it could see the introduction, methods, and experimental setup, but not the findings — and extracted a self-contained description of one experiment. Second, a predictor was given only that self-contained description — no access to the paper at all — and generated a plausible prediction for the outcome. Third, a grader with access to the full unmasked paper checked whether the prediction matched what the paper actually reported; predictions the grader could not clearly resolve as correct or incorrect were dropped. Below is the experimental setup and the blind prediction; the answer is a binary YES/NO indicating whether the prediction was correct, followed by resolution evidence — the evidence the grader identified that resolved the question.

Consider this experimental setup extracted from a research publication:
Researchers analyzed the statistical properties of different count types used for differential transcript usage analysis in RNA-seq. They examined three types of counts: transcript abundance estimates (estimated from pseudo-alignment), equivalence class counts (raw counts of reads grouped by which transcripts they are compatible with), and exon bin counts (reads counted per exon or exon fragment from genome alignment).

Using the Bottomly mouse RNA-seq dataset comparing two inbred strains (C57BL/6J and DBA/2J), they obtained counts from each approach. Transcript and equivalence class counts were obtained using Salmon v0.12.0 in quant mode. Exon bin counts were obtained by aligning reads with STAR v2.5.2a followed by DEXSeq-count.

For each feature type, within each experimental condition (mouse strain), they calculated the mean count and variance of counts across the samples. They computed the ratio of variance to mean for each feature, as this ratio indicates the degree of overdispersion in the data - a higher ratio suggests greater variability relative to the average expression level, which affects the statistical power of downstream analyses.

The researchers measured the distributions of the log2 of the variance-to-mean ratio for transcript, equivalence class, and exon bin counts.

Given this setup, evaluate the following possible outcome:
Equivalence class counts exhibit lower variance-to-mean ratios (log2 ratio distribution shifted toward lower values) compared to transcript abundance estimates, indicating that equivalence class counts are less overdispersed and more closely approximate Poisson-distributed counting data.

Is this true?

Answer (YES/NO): YES